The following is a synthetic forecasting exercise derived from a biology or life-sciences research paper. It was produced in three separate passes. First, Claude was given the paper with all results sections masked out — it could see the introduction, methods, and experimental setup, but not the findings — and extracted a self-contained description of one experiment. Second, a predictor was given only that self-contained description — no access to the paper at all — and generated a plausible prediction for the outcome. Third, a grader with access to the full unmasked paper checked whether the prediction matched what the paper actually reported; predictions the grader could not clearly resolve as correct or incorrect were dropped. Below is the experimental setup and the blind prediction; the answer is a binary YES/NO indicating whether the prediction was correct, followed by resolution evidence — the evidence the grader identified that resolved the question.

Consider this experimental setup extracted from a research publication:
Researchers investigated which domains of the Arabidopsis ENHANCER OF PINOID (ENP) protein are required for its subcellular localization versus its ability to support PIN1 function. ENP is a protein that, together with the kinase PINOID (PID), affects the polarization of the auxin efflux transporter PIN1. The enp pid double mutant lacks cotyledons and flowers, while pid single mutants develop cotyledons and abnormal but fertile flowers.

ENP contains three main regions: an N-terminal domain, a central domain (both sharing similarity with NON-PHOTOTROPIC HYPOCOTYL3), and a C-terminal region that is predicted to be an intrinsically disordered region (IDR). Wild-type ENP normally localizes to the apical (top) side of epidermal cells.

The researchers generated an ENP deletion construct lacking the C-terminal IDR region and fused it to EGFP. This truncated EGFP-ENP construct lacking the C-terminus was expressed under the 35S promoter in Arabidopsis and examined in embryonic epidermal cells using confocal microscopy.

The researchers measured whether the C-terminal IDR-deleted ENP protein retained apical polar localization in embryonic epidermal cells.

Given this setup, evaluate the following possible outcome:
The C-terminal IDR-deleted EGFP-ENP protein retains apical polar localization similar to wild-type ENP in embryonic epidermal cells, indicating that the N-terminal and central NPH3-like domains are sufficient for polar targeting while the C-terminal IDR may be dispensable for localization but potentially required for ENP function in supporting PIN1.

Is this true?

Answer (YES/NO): YES